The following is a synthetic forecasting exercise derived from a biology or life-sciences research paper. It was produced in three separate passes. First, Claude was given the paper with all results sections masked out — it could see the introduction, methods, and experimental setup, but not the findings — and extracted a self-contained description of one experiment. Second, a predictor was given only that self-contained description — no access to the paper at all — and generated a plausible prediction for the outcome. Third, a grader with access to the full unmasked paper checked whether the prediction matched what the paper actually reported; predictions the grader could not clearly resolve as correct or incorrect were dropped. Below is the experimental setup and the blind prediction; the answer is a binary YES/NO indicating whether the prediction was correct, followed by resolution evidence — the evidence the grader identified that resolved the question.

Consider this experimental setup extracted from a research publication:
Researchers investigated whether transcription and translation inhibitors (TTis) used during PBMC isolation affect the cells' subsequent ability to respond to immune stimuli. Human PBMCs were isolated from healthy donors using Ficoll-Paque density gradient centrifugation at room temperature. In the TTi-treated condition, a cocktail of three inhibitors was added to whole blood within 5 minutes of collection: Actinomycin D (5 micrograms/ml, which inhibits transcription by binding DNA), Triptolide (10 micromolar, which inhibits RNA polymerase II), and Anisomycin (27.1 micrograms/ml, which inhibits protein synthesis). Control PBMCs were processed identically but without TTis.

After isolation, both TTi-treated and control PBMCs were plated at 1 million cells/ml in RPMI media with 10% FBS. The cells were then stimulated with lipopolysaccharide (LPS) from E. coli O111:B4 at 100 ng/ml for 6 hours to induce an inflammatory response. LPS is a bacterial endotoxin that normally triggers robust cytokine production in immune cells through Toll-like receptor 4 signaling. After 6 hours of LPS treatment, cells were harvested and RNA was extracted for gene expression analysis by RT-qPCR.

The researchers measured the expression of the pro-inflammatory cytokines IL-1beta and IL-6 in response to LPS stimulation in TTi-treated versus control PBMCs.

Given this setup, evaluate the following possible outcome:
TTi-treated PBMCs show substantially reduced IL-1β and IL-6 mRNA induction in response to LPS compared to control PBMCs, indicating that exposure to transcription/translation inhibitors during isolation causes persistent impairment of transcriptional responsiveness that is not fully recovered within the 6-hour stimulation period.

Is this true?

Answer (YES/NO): YES